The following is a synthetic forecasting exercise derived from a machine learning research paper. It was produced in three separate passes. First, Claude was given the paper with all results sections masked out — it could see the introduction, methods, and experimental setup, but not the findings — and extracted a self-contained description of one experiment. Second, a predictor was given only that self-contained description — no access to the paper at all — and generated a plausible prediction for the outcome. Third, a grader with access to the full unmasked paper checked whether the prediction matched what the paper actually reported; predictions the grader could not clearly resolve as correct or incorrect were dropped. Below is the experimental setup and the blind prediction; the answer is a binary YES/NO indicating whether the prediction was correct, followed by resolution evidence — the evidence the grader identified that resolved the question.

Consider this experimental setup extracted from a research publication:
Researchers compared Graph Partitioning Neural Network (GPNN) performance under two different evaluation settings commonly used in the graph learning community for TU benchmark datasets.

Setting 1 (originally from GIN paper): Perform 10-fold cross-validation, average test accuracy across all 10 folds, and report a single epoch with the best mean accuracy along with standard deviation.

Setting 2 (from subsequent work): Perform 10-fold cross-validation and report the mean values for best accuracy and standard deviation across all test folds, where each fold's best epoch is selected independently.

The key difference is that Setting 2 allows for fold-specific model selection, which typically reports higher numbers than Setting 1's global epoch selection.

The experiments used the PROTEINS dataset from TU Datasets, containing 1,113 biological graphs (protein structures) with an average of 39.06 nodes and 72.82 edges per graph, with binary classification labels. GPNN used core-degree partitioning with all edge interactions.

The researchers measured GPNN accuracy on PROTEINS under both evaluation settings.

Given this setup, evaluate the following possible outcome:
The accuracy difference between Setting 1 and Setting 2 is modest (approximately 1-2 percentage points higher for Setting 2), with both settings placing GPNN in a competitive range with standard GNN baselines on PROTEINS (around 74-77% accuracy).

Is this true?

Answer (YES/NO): NO